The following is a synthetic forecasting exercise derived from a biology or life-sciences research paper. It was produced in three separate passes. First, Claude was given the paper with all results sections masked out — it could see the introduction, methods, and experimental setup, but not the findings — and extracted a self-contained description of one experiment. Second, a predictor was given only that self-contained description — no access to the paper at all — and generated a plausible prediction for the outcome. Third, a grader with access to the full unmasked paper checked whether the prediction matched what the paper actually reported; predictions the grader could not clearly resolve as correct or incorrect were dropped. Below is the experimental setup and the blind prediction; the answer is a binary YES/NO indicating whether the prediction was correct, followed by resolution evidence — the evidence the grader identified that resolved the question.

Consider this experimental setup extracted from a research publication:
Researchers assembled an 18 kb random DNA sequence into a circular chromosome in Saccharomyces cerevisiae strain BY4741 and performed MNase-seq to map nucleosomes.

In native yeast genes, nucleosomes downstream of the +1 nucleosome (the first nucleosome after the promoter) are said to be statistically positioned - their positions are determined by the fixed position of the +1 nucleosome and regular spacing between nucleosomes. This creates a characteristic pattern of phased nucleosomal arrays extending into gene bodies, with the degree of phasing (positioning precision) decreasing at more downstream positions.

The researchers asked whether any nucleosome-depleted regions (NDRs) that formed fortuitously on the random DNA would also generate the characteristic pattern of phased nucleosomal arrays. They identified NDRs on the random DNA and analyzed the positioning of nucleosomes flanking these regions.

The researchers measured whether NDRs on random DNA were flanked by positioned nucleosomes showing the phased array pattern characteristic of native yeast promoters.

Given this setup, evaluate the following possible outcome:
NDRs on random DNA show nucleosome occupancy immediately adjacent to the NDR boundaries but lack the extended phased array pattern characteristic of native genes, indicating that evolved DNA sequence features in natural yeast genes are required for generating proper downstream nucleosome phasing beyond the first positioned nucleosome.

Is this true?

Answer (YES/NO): NO